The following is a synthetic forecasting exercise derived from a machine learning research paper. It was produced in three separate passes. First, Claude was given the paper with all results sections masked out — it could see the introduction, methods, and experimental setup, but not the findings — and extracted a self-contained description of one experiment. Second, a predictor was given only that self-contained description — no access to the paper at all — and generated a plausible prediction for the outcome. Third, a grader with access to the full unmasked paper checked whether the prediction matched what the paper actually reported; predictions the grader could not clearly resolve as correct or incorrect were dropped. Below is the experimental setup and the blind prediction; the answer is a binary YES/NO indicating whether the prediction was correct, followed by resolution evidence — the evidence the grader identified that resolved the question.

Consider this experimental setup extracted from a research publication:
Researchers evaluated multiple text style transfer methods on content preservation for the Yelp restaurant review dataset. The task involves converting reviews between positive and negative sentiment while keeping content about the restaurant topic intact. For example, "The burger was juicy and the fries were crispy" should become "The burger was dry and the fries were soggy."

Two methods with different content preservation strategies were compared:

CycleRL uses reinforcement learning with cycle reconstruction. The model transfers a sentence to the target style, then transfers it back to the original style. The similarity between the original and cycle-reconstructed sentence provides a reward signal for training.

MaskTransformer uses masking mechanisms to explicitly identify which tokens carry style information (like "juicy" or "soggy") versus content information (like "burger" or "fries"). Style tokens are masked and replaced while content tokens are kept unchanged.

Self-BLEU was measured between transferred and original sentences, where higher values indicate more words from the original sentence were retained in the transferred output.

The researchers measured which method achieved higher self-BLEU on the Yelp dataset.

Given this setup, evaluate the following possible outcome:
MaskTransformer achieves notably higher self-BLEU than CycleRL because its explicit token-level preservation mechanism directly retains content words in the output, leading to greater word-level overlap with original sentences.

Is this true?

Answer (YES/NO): YES